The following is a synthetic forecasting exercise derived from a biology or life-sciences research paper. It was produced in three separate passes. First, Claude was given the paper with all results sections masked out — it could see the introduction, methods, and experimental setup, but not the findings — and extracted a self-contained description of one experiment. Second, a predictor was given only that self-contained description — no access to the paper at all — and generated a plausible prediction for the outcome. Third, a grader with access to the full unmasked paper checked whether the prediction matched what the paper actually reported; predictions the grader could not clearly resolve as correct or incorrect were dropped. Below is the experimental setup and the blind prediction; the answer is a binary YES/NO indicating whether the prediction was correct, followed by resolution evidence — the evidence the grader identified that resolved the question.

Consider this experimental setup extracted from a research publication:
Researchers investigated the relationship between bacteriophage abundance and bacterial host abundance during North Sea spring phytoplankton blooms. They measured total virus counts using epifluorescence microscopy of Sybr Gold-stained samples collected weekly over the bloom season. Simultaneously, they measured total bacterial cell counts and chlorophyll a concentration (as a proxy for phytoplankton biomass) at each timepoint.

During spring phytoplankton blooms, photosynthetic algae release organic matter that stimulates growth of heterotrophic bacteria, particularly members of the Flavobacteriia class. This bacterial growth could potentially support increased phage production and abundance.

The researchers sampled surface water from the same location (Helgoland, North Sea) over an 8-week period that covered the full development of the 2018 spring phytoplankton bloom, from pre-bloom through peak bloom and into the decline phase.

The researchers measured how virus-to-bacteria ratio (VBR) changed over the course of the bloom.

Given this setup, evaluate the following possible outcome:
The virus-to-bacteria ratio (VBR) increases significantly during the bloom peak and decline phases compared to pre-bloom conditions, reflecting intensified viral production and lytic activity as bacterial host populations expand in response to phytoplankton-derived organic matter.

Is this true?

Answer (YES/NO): YES